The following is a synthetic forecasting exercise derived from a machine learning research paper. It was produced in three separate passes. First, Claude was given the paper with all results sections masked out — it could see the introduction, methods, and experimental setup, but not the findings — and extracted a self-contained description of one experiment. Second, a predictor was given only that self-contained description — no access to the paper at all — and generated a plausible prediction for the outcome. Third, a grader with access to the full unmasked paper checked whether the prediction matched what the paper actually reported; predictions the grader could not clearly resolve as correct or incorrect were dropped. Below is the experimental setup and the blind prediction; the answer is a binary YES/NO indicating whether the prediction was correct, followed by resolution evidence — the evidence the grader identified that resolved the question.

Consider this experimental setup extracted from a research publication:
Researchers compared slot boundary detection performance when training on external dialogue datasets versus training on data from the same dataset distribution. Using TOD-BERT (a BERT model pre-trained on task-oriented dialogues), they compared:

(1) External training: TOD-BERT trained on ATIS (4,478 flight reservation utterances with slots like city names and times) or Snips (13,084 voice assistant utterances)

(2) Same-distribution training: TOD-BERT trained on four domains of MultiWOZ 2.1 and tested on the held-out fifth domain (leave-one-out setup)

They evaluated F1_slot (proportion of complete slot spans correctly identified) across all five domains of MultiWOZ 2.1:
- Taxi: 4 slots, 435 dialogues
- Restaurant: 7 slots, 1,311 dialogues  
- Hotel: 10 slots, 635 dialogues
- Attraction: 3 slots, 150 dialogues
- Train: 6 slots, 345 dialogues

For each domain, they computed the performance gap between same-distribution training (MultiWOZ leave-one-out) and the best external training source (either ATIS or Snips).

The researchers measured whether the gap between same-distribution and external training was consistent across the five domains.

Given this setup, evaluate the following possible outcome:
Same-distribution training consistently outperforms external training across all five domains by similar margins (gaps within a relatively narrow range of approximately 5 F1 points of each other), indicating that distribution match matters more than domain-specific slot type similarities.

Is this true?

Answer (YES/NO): NO